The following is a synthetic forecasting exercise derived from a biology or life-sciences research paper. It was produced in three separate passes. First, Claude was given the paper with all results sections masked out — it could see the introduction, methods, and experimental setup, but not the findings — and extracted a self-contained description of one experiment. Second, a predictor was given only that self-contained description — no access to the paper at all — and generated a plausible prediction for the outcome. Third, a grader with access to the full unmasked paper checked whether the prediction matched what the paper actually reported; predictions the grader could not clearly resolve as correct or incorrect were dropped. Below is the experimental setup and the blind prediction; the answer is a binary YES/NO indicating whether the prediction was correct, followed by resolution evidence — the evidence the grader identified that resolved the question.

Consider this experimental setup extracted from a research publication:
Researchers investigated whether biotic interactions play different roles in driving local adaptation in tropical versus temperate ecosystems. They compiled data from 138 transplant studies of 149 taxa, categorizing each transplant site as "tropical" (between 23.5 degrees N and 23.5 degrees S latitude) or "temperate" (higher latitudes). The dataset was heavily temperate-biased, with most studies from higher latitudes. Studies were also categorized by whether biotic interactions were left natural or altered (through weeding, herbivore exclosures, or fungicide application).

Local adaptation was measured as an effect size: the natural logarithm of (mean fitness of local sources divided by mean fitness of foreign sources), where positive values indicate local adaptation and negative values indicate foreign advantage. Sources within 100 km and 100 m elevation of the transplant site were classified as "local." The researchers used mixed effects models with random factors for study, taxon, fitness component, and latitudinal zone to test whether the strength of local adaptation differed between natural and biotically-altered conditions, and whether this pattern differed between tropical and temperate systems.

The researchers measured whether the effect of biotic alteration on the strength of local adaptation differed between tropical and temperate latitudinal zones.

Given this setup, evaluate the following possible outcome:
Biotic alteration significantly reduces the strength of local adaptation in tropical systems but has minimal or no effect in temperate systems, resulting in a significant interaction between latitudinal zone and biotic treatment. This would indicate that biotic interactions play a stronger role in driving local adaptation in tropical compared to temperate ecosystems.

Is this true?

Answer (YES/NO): NO